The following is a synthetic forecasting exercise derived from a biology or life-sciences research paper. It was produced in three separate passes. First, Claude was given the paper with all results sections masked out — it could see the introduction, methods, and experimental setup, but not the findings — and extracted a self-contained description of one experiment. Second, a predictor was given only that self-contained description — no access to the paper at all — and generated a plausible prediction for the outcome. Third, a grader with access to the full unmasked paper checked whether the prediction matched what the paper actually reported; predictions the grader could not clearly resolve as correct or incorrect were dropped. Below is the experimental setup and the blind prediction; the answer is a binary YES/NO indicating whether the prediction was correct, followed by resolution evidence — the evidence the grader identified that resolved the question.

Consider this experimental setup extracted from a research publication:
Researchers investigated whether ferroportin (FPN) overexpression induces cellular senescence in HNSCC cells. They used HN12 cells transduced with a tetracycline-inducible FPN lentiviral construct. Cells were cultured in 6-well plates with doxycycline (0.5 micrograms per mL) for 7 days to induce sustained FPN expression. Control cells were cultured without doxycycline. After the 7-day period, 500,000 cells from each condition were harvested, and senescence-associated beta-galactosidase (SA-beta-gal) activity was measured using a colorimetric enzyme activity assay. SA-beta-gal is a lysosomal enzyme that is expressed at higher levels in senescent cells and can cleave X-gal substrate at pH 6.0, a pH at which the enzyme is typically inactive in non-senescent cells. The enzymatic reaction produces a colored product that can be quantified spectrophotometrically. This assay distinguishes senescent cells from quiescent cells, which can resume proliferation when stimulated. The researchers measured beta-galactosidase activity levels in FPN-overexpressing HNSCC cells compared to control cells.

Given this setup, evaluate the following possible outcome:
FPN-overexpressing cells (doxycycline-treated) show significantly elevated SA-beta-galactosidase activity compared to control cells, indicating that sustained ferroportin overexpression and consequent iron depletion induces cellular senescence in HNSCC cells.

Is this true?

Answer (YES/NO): YES